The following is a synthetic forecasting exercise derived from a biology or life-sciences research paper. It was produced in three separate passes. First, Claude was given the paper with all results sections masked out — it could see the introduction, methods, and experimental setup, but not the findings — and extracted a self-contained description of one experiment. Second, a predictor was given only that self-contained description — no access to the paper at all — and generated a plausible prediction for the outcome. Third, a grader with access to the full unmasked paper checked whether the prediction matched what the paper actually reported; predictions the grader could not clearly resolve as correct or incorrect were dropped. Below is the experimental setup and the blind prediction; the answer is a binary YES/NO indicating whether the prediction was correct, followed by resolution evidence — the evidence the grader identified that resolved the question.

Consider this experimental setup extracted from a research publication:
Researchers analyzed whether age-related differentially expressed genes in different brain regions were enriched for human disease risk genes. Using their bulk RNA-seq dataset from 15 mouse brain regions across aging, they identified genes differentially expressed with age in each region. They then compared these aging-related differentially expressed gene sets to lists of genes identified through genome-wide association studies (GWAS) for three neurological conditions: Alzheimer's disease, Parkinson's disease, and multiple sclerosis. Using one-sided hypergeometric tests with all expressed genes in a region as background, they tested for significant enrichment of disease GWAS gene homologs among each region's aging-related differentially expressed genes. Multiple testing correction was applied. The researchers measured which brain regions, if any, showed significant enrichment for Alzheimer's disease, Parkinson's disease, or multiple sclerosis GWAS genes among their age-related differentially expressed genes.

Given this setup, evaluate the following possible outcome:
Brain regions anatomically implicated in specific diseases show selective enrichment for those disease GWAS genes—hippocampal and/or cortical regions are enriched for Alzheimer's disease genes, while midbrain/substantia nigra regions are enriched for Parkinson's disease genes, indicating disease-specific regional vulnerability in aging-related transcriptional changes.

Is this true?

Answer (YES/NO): NO